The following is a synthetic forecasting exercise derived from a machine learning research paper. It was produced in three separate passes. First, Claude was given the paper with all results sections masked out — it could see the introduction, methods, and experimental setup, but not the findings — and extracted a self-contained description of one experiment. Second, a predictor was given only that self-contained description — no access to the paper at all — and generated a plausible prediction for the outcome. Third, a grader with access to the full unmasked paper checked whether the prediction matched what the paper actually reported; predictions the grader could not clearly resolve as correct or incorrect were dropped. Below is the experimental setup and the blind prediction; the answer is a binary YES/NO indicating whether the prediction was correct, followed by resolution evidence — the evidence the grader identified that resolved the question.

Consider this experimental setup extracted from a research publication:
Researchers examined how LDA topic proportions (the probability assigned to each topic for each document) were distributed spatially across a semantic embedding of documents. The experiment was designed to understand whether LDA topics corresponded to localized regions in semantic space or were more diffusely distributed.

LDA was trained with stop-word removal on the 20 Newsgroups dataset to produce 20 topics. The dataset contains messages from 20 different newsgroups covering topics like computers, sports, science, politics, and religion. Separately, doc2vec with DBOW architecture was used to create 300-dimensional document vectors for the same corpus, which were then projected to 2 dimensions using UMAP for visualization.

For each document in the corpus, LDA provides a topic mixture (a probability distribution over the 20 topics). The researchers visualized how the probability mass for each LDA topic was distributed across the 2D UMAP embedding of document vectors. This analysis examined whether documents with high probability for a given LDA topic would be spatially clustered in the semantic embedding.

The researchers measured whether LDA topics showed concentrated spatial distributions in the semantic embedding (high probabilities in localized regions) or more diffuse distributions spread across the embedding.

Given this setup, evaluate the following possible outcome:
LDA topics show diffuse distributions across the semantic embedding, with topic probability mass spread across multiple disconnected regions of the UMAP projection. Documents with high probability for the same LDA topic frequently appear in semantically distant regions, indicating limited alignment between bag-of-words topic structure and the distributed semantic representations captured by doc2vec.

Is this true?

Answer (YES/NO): NO